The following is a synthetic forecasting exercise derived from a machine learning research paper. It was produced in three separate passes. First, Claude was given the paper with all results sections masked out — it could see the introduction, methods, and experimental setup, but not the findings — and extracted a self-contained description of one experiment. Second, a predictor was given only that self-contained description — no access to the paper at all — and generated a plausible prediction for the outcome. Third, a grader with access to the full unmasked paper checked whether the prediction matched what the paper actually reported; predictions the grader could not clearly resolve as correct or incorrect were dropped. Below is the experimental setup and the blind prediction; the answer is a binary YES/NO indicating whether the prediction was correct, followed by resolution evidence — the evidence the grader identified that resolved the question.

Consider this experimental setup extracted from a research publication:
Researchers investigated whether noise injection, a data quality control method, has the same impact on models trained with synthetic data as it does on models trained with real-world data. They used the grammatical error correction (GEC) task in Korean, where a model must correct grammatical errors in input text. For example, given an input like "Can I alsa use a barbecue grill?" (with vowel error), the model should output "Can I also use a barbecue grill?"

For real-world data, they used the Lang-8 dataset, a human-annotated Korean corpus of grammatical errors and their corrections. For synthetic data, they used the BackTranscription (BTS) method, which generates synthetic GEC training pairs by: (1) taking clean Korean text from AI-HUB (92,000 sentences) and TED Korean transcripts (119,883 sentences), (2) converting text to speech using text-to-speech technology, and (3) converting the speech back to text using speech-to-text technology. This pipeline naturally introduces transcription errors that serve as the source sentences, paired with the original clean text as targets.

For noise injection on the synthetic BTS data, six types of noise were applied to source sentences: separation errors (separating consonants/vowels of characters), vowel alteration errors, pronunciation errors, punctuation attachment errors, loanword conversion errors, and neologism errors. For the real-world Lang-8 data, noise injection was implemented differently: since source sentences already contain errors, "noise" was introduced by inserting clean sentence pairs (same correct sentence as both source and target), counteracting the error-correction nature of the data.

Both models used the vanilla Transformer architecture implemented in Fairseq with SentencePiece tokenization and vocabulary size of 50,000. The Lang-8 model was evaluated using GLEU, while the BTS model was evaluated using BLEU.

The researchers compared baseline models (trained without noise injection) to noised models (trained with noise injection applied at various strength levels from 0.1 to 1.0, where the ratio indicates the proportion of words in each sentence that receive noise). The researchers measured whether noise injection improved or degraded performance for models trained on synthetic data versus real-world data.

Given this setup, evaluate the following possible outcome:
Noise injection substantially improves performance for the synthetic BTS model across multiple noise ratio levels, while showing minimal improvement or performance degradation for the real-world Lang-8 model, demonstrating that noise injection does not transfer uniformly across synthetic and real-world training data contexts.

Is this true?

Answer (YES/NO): NO